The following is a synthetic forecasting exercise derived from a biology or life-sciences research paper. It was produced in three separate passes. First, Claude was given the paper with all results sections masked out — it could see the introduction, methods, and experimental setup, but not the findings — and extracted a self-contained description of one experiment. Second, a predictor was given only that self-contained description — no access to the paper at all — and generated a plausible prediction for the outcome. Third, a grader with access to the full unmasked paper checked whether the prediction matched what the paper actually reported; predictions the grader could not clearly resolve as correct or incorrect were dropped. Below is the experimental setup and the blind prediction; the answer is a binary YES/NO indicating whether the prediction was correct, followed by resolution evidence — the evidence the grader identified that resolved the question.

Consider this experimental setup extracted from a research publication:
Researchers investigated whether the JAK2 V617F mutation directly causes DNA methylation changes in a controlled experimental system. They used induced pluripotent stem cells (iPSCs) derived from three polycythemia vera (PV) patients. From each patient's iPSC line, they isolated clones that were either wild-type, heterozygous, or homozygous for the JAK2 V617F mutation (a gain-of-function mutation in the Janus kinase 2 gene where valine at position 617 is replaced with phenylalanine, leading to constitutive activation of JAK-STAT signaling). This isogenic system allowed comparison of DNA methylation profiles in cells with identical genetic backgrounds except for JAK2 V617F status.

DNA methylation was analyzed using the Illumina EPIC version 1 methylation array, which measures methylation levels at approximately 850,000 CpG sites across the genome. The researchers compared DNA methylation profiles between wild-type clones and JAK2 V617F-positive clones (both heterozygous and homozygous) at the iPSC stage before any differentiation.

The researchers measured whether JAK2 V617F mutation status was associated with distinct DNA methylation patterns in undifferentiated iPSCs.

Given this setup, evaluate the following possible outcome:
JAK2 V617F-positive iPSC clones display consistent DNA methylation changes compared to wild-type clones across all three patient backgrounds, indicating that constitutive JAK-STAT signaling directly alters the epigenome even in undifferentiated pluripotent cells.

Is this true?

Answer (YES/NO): NO